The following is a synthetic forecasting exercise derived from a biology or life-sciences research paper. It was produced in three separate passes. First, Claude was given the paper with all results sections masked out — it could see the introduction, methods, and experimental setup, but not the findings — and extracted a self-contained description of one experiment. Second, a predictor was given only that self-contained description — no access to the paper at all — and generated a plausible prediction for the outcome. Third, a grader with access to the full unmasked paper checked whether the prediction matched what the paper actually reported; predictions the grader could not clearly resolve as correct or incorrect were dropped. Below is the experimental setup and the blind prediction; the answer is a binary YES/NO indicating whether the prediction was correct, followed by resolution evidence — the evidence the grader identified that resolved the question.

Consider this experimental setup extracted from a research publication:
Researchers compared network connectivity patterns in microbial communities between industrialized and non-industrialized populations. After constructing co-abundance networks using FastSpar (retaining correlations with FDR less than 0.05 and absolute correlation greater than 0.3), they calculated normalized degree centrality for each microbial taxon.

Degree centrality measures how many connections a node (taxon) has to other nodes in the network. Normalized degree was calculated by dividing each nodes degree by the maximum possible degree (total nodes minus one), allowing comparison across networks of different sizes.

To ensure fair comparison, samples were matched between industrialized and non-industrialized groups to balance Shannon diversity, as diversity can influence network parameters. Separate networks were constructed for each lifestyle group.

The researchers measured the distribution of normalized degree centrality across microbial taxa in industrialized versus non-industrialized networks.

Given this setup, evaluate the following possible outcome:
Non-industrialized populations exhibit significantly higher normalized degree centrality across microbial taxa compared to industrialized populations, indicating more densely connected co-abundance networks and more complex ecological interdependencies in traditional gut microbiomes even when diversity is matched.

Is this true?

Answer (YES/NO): NO